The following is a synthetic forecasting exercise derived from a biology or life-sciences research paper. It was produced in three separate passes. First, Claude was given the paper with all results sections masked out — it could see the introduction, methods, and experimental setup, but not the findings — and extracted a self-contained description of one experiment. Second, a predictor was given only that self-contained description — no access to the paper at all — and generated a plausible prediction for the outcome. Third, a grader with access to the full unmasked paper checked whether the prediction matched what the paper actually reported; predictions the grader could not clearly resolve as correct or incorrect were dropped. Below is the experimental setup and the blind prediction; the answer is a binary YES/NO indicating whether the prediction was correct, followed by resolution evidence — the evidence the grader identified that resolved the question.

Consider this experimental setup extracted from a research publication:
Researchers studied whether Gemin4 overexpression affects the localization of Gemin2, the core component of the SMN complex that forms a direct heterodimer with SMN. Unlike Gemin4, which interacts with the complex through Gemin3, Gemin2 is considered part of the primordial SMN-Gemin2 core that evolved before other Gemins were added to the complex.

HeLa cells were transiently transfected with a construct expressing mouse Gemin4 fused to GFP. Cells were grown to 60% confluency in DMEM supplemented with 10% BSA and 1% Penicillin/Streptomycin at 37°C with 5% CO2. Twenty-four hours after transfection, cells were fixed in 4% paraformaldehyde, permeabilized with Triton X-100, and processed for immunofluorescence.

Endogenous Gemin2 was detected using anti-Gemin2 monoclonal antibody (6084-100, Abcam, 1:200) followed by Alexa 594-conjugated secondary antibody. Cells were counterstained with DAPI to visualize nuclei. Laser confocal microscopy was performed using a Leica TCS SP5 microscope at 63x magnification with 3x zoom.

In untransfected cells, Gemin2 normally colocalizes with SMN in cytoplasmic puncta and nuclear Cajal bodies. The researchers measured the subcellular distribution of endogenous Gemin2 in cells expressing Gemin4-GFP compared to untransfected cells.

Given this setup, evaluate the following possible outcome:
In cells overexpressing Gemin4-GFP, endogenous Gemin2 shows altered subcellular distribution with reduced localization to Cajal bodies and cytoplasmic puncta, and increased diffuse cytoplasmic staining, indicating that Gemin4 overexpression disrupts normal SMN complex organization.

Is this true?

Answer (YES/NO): NO